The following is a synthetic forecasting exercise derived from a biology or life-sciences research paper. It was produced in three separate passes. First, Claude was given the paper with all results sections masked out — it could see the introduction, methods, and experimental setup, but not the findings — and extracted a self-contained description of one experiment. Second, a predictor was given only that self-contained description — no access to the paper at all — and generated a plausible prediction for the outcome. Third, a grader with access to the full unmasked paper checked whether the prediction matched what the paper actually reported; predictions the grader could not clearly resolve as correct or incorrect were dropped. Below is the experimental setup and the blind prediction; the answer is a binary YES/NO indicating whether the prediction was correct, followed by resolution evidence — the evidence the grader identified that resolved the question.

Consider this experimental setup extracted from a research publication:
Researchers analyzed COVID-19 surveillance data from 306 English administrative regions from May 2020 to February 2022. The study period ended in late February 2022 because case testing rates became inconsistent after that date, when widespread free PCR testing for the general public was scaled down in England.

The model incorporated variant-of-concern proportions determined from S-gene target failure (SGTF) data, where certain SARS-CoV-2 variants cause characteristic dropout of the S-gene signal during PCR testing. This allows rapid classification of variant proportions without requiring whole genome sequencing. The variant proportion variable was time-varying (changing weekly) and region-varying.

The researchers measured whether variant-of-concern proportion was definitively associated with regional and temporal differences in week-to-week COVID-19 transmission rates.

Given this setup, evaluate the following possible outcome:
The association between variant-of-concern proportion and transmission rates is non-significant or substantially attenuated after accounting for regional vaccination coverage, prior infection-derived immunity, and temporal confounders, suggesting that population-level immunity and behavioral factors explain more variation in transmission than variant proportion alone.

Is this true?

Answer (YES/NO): NO